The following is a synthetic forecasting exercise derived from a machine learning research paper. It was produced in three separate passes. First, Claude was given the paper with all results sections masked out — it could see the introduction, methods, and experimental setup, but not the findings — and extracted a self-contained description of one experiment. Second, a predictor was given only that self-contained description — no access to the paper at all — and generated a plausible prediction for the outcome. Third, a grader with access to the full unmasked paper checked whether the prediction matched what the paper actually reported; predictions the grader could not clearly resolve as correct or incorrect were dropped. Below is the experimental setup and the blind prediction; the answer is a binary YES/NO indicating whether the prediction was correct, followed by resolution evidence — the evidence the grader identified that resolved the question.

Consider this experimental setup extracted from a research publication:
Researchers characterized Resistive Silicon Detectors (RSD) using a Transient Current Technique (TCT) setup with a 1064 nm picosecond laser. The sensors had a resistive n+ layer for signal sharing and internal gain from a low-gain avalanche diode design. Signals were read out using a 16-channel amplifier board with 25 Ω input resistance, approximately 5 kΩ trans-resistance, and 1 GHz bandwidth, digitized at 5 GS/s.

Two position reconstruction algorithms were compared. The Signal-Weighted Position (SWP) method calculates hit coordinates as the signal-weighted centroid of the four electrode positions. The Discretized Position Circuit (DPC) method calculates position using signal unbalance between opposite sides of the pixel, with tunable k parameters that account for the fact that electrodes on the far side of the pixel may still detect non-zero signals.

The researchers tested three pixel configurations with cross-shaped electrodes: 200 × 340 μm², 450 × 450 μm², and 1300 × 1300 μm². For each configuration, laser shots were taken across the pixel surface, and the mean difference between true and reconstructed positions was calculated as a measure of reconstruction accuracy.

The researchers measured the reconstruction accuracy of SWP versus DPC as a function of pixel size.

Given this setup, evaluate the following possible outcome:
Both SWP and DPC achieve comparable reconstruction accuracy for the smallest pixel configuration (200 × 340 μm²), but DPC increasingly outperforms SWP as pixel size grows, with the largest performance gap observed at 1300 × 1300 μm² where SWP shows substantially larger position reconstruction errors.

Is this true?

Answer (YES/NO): NO